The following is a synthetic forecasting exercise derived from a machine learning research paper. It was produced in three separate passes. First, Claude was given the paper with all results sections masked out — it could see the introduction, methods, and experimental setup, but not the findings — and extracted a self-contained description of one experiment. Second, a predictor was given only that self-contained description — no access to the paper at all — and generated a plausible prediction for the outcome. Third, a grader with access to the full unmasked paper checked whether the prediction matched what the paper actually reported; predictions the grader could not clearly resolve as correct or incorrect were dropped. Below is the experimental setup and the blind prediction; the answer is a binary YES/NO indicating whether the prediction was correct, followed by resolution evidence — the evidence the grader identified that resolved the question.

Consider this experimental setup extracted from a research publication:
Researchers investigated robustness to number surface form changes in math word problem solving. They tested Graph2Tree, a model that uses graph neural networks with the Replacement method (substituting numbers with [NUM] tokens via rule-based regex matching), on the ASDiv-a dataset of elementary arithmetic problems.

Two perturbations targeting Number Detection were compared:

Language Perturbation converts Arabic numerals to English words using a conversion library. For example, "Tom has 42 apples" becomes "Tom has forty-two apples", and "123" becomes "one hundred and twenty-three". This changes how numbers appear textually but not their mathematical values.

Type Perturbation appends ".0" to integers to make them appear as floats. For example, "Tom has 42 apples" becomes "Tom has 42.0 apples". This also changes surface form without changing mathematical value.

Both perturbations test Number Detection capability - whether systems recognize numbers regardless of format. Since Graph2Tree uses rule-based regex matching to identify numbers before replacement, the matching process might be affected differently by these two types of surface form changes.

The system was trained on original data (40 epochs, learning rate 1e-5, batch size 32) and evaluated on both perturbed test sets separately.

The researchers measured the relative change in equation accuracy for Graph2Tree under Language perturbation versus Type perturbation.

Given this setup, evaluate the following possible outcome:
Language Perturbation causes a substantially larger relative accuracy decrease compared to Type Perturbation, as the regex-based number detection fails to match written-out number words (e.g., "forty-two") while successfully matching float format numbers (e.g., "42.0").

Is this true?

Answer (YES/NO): YES